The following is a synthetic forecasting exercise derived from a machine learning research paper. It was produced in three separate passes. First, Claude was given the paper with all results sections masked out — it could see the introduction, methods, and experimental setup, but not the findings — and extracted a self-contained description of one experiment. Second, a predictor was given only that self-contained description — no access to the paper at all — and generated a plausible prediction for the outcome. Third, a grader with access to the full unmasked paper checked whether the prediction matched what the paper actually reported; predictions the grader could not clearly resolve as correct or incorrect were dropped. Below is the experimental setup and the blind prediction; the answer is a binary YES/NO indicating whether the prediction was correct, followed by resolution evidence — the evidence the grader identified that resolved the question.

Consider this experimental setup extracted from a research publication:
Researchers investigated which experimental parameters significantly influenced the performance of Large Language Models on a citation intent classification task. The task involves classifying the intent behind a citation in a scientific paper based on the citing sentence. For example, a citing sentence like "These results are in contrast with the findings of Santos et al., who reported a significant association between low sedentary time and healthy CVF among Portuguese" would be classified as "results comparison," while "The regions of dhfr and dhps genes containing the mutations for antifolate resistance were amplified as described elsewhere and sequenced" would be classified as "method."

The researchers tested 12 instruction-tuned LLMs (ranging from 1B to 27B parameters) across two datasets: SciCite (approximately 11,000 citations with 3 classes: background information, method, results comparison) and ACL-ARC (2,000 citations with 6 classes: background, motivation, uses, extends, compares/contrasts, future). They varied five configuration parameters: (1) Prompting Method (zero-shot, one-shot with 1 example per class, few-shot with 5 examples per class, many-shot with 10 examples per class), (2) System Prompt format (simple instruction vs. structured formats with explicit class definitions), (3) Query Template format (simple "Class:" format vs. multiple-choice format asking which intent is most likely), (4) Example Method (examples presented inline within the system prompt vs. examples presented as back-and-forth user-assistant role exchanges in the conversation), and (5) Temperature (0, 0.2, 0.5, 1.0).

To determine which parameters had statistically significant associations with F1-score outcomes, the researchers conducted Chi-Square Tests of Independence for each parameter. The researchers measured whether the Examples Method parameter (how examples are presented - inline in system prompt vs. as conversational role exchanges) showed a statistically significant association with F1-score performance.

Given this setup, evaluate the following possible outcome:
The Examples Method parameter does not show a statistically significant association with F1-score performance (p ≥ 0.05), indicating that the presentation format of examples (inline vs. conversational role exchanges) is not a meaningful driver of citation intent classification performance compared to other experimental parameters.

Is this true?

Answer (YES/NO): YES